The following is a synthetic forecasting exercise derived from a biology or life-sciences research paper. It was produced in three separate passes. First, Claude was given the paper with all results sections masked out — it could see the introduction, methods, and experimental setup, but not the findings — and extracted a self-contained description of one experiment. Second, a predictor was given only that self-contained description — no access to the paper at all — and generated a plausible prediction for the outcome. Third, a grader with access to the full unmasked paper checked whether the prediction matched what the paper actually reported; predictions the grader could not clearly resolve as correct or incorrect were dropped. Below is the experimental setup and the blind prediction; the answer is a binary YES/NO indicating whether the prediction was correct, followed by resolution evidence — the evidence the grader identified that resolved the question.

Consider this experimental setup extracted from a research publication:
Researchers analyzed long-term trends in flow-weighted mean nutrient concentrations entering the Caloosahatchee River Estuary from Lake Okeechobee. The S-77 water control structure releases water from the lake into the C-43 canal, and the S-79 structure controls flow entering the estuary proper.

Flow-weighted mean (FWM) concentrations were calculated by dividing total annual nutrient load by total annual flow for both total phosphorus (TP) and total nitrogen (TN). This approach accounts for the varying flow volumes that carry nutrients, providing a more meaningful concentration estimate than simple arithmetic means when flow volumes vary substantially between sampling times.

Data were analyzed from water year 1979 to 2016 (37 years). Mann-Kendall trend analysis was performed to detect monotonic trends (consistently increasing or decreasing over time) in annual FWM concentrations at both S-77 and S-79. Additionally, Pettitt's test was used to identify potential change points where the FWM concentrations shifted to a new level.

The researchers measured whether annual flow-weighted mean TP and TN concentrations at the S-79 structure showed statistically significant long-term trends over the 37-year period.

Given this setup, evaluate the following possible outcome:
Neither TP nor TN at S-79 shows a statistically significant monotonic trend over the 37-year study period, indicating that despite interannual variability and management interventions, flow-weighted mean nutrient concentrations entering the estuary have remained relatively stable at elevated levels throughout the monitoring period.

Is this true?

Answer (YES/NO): NO